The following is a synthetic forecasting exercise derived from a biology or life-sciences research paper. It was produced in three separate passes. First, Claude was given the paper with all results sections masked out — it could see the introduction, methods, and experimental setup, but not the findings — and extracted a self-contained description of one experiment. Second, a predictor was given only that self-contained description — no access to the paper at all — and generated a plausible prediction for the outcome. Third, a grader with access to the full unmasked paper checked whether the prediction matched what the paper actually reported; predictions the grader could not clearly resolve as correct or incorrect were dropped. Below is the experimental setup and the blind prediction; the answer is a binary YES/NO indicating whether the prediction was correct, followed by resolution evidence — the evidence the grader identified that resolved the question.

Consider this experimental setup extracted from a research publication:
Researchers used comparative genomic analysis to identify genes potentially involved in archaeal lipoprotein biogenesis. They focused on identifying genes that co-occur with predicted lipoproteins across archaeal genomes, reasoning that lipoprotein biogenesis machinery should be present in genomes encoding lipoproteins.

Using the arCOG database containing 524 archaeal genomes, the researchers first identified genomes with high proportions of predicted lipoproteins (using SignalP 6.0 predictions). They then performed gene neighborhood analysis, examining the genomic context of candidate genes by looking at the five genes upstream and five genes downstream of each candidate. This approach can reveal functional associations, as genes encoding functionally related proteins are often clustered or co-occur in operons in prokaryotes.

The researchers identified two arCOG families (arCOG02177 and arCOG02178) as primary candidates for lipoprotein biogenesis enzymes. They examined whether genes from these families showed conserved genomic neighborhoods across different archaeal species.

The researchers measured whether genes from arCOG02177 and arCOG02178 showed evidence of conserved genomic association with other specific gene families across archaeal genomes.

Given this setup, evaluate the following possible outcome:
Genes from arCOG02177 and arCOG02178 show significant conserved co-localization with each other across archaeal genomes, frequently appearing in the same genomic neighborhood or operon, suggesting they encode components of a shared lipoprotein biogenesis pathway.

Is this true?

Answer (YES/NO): NO